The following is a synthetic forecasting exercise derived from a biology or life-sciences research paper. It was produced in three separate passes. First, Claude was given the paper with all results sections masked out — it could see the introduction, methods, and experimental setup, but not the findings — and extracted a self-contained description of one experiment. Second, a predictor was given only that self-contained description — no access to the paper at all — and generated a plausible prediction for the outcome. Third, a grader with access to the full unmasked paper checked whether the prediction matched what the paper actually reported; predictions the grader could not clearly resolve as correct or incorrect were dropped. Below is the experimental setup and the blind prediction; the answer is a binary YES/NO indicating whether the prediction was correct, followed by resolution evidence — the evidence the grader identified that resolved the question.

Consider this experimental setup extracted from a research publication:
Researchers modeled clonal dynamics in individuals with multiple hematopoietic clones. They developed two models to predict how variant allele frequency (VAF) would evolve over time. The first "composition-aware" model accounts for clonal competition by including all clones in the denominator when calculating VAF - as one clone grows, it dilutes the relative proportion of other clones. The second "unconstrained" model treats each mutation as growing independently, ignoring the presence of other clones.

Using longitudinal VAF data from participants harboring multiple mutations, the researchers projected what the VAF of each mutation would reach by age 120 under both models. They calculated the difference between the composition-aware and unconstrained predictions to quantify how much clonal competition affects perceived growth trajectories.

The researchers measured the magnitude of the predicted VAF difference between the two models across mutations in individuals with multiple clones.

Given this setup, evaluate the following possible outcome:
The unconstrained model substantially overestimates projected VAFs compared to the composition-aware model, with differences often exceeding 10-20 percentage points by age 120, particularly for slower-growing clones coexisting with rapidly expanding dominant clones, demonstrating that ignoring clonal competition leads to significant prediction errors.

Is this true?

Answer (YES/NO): NO